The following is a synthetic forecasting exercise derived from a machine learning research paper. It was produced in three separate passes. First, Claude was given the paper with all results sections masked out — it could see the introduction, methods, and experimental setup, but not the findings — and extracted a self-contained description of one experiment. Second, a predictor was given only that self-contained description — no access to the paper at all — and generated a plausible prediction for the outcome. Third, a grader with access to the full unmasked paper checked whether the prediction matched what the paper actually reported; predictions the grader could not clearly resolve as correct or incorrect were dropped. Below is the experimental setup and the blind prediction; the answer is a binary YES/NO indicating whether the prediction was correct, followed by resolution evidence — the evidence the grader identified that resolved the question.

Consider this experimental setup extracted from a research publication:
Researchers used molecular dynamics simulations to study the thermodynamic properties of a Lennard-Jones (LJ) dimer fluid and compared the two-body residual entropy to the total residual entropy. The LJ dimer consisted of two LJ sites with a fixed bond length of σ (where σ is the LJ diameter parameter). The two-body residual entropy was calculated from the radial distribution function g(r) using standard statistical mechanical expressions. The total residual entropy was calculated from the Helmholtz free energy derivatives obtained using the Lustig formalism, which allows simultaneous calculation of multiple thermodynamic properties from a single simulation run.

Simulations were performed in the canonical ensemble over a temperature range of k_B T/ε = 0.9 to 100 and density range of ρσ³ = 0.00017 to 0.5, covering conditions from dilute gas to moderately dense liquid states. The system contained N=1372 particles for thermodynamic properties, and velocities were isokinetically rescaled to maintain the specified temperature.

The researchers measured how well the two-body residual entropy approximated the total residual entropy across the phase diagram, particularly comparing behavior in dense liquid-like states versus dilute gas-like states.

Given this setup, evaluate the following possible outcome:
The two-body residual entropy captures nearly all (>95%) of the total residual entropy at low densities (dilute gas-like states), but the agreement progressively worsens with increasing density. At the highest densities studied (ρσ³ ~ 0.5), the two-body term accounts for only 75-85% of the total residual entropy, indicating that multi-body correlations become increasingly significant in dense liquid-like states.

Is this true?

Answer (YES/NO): NO